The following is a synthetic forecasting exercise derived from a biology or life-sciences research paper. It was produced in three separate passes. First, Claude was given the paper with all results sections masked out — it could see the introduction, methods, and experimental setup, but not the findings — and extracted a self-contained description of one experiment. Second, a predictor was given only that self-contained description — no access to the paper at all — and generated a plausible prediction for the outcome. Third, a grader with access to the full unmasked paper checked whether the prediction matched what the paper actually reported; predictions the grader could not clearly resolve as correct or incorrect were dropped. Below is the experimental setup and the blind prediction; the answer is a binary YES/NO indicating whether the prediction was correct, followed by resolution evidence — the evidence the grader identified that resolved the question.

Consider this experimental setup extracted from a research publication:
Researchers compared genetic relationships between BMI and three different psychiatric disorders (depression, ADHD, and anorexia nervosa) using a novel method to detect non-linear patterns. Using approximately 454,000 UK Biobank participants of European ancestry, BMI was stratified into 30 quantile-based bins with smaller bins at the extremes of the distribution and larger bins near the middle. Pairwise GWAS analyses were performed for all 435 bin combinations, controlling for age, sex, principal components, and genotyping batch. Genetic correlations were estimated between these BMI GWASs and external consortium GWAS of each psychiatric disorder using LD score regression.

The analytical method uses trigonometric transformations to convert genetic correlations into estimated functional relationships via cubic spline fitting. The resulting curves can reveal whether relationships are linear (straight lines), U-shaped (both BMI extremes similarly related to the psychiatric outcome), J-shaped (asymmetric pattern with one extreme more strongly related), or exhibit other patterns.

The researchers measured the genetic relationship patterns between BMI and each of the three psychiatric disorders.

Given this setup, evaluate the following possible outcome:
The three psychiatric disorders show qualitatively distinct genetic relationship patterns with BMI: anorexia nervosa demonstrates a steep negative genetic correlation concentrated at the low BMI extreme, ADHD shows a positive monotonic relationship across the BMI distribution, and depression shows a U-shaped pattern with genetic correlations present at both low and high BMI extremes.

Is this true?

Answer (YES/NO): NO